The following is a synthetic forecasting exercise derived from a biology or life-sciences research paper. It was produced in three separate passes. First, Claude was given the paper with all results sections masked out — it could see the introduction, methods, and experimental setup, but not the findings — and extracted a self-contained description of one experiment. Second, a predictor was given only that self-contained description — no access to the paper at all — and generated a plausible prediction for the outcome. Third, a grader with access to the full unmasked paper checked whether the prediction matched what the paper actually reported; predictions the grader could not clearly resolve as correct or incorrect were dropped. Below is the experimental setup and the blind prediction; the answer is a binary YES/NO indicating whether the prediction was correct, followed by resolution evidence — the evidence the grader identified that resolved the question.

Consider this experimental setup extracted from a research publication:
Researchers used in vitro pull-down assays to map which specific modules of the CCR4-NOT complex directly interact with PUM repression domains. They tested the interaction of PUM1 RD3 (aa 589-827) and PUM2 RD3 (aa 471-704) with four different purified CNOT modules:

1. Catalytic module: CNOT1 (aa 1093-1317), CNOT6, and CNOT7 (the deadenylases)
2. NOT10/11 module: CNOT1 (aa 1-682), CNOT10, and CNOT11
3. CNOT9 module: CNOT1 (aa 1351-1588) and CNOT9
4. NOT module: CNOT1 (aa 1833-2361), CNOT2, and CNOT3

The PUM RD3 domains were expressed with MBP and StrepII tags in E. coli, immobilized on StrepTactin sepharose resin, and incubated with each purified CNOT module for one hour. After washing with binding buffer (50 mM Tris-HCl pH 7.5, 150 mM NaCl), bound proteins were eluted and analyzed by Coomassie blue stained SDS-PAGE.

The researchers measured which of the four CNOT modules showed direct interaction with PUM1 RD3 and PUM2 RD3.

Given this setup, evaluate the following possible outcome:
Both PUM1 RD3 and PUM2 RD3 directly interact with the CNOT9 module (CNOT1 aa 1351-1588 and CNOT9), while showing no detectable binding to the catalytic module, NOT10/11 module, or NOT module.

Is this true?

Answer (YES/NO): NO